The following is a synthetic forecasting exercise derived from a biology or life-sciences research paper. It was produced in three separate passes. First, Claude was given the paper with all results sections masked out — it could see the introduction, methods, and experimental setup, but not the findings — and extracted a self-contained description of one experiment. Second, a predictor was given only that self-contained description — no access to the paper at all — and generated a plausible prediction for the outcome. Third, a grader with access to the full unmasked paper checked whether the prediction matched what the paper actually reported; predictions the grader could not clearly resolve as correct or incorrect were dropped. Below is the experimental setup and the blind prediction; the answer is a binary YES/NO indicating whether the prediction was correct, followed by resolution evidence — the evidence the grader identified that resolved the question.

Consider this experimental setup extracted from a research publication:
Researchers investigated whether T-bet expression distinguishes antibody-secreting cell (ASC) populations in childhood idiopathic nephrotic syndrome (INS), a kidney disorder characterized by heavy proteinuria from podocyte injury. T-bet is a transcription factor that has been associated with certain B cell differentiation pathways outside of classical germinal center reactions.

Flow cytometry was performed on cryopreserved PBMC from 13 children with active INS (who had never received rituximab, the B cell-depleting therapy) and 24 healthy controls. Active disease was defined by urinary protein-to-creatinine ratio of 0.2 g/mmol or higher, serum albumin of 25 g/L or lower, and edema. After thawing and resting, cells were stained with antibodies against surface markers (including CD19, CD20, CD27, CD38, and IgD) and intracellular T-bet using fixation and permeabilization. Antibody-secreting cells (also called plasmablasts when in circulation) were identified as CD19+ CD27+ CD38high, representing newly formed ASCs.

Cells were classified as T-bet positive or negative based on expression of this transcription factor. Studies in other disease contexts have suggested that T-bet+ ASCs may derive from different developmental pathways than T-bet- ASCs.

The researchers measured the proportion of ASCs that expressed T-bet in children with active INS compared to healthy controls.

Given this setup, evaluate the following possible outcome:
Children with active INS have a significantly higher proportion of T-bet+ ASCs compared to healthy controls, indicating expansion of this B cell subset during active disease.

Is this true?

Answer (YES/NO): YES